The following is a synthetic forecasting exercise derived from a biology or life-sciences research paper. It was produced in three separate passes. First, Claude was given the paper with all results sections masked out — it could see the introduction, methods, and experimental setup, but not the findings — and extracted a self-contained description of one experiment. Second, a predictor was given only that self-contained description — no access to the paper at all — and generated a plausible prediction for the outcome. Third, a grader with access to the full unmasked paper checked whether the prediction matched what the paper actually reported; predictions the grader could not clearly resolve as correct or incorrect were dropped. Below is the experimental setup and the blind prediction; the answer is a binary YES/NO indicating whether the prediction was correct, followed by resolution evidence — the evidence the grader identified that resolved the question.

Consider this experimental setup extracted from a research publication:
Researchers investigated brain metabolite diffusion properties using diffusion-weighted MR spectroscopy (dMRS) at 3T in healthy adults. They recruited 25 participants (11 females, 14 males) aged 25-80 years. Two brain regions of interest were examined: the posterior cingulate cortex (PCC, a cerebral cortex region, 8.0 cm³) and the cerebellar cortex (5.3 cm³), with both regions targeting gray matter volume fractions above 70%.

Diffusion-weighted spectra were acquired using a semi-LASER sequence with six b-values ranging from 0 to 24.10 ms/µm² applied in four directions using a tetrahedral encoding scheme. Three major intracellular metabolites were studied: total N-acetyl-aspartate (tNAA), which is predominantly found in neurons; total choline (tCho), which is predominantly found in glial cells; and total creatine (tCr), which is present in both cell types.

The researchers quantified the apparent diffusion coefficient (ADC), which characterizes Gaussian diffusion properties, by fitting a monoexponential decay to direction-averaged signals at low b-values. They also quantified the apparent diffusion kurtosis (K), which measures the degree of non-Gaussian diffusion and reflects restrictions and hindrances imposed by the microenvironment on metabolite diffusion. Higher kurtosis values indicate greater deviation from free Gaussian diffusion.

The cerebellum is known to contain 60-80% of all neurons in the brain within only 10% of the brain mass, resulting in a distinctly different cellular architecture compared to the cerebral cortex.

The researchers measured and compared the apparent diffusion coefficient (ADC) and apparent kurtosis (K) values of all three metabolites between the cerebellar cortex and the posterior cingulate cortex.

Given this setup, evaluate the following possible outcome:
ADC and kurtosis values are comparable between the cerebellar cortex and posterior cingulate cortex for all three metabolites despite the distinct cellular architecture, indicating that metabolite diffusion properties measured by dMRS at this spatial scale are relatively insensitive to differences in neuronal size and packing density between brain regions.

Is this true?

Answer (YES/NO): NO